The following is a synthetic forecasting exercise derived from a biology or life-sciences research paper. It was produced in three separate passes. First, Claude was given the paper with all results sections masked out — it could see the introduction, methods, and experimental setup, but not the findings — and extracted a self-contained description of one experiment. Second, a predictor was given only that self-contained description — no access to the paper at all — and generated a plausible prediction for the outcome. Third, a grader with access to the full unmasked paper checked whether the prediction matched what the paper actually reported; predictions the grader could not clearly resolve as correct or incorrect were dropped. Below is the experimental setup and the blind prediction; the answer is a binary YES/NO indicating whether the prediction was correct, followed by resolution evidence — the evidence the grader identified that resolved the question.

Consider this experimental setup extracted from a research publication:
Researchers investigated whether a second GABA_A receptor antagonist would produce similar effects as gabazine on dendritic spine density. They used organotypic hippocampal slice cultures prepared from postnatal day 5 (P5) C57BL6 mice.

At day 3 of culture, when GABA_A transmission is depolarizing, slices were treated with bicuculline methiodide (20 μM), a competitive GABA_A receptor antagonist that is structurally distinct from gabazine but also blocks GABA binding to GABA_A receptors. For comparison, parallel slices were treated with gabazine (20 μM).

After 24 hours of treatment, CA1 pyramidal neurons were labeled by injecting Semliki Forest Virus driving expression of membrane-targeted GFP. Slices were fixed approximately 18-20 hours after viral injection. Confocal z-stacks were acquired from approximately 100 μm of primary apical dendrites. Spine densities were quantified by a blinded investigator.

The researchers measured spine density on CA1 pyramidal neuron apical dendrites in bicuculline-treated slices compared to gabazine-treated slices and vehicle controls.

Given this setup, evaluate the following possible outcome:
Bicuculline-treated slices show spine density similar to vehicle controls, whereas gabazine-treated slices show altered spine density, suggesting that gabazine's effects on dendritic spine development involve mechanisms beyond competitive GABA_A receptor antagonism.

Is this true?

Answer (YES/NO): NO